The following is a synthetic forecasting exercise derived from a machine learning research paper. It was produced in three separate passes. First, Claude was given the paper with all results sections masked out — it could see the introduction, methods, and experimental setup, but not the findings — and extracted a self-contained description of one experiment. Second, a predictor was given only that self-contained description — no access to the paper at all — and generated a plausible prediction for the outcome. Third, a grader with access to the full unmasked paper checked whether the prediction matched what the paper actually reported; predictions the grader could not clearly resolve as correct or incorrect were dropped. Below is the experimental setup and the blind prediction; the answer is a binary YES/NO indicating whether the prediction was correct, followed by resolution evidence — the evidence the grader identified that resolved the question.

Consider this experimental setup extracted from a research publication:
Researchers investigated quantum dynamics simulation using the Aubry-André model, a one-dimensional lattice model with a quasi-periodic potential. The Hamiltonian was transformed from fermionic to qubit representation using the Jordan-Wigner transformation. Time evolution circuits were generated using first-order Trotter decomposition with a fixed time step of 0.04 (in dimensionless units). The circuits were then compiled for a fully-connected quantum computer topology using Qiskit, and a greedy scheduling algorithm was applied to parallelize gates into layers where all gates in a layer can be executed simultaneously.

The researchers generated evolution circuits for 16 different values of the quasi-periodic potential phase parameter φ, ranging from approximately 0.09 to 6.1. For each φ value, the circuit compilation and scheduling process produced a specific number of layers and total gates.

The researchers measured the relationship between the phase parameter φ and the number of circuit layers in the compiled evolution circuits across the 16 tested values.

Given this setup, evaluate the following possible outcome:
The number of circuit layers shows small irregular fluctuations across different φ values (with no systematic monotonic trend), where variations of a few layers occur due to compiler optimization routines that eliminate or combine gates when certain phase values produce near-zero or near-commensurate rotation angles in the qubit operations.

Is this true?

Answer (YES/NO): NO